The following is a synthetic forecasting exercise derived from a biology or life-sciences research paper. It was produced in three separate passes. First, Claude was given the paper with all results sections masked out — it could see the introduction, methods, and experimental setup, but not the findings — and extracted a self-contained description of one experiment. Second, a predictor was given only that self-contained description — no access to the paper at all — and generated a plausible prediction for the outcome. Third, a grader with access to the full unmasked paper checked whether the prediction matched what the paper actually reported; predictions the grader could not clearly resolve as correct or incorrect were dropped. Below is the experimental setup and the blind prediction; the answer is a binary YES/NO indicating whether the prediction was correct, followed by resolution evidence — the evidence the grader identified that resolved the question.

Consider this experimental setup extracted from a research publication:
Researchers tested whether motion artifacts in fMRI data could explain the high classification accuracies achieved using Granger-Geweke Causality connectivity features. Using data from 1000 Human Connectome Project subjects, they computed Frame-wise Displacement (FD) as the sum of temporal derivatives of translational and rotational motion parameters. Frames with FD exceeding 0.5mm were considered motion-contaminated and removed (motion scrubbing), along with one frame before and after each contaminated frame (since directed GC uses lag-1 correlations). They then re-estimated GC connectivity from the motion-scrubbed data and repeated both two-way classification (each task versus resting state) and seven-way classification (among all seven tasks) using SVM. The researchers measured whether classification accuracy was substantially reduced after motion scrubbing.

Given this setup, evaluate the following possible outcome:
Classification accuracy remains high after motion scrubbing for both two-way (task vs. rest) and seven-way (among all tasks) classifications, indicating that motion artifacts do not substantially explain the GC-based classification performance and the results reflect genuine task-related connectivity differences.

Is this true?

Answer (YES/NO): YES